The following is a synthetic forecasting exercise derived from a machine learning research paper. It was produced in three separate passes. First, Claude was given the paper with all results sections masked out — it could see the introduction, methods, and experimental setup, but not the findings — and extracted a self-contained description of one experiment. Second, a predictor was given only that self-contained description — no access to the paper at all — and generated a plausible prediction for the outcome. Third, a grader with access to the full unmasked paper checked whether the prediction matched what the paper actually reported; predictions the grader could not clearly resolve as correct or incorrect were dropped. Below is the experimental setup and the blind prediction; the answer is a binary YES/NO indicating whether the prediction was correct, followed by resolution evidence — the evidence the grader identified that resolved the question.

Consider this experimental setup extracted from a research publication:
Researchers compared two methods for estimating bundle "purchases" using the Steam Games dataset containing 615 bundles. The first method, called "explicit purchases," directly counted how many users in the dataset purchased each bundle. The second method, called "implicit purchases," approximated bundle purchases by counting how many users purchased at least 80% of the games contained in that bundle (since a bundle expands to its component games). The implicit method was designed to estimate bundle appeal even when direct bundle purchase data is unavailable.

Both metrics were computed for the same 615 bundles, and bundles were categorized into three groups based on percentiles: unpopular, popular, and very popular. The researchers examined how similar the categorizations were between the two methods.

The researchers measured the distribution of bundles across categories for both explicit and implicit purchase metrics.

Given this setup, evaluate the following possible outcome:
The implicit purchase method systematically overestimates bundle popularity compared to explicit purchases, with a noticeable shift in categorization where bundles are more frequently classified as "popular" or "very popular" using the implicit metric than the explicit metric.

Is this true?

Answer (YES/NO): NO